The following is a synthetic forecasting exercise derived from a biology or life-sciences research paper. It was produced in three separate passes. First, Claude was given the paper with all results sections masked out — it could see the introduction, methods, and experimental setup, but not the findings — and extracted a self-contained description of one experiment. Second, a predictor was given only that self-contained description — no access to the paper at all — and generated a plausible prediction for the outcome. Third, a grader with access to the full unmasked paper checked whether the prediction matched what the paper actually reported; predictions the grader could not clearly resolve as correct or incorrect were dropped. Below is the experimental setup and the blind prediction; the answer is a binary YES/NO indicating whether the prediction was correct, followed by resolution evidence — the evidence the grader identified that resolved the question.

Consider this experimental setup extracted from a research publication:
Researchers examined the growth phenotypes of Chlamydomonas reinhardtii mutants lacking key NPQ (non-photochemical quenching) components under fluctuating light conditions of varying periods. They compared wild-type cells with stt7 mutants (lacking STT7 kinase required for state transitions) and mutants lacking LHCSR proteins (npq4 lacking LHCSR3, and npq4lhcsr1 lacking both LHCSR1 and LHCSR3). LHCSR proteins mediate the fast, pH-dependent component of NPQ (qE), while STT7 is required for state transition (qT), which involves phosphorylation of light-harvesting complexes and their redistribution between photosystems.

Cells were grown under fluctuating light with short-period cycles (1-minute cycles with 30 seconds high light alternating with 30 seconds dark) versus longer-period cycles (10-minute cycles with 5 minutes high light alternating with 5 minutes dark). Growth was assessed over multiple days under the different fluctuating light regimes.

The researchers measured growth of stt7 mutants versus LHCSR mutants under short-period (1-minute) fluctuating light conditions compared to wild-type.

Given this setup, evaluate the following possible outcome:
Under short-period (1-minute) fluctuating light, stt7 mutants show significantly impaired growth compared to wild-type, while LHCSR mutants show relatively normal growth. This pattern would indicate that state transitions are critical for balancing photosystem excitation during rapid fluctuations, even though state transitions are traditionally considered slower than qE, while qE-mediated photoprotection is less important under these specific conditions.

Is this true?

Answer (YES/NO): NO